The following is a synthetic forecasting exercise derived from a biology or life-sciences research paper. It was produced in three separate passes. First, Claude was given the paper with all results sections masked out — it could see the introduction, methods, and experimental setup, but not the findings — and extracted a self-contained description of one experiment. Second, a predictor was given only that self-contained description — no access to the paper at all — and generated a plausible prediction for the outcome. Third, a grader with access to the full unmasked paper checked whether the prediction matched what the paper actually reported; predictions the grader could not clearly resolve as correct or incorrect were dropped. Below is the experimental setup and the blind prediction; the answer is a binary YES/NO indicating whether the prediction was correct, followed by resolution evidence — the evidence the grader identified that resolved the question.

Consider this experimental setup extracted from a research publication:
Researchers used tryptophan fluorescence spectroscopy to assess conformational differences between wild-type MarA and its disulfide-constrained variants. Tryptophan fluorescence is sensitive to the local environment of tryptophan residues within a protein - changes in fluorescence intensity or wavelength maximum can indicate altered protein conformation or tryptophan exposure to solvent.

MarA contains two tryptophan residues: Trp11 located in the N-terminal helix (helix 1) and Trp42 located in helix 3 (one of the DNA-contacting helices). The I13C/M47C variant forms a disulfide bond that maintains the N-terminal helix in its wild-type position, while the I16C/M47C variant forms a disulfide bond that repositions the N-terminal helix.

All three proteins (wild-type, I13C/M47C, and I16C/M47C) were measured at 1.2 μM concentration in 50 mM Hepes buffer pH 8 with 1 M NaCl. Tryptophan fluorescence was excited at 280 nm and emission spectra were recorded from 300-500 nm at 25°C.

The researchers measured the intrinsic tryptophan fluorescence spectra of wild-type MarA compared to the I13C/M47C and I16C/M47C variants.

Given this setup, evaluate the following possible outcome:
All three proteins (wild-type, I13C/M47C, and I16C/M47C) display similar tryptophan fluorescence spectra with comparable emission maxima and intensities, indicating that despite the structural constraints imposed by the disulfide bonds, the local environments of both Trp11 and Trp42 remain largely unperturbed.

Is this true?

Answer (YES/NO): NO